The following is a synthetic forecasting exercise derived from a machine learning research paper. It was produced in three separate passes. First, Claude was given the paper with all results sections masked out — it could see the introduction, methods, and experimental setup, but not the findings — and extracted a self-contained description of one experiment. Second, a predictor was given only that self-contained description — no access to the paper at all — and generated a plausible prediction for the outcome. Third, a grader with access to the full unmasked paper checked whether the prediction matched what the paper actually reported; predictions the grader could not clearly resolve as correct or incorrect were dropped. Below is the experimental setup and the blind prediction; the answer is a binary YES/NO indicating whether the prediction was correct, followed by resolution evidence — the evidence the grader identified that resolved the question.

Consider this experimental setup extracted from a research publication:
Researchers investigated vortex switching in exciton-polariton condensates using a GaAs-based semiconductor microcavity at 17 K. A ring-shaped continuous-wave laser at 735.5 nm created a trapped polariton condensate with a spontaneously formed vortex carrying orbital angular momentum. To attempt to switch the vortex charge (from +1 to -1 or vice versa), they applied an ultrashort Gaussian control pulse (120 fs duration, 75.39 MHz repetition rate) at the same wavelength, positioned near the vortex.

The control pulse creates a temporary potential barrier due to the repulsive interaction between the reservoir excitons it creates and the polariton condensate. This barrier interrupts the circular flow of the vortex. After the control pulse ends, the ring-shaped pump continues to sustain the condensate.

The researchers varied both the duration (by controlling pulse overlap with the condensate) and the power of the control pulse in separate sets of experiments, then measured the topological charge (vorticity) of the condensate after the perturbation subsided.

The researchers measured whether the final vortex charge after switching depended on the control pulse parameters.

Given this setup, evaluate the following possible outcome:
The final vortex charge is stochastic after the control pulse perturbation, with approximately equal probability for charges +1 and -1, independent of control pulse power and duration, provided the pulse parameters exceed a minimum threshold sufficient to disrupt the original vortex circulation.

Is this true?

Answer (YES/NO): NO